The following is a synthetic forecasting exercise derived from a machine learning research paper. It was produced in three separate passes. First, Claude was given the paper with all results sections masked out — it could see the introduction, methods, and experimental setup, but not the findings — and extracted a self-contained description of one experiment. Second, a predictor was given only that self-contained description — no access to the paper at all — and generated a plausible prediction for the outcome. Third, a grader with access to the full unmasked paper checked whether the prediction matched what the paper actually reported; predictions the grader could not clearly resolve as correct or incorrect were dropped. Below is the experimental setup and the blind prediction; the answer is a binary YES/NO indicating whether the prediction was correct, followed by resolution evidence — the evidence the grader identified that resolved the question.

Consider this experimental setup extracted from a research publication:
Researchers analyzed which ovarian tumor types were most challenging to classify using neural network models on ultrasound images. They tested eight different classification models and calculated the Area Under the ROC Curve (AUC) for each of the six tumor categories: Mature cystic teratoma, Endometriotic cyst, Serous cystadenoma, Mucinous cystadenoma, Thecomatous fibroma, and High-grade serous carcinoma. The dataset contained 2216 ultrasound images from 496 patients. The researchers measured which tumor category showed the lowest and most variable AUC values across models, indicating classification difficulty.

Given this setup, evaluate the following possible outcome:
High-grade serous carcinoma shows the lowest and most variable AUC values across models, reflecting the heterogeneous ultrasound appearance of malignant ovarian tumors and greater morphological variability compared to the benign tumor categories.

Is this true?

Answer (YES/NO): NO